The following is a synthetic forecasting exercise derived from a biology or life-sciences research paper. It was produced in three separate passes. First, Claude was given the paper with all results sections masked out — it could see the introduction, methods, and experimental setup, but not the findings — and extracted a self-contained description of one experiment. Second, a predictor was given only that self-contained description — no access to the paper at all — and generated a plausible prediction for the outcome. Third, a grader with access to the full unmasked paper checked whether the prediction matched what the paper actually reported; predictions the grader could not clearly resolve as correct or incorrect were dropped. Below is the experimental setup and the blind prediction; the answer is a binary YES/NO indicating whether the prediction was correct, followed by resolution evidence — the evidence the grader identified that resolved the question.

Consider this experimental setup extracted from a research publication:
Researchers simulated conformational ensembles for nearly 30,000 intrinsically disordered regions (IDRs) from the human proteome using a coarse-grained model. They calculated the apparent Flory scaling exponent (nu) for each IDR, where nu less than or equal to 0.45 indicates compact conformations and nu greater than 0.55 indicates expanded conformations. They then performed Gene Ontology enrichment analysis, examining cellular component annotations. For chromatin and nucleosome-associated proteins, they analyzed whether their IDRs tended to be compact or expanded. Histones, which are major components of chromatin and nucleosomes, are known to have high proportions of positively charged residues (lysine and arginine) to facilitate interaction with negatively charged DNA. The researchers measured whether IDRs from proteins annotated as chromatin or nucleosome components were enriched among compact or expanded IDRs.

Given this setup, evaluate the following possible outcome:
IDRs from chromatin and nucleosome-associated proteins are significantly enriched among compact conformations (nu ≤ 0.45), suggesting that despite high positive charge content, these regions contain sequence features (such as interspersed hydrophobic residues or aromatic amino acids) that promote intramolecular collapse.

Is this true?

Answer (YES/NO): NO